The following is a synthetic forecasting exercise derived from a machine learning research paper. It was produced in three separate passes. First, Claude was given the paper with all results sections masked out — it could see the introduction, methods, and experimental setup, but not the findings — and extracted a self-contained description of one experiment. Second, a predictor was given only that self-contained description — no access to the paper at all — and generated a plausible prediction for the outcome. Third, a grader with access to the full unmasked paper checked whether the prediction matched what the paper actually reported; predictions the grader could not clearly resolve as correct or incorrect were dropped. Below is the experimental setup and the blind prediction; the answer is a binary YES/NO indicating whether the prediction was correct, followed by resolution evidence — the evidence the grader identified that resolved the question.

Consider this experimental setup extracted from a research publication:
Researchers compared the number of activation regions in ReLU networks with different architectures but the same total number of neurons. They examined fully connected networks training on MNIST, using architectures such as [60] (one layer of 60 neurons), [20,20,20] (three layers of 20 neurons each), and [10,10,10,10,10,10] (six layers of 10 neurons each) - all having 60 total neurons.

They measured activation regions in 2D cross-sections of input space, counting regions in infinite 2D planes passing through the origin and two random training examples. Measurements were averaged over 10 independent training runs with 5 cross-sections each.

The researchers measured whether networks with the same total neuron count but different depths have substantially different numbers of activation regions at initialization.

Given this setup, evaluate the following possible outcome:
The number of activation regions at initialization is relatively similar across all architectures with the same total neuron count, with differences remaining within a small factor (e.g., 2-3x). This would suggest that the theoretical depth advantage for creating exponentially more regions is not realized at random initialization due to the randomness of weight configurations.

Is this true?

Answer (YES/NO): YES